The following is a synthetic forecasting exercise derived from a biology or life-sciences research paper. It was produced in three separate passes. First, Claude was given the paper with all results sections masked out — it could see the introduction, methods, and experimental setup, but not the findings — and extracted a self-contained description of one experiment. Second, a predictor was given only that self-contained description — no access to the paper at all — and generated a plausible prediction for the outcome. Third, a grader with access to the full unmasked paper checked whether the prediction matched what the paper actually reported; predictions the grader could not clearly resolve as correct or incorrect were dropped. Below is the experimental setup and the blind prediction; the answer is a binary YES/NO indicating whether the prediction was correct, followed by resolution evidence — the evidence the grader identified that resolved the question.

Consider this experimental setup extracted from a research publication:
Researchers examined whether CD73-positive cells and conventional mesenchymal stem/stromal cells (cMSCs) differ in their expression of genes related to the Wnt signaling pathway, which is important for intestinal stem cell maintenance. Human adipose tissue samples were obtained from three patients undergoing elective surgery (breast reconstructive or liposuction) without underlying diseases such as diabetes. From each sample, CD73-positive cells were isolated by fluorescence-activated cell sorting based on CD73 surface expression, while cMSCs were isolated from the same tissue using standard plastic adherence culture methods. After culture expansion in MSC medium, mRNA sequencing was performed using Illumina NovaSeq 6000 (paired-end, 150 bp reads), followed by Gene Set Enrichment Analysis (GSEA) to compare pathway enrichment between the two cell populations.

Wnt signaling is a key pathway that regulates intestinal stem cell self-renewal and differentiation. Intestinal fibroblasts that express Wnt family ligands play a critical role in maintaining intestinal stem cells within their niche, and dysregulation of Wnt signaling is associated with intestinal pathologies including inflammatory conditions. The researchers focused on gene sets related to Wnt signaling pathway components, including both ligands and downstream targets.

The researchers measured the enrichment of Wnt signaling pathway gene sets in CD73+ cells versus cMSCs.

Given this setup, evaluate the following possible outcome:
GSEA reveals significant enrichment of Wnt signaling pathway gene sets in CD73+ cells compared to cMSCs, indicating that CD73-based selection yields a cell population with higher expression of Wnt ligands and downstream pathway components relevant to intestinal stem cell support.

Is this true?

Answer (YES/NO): NO